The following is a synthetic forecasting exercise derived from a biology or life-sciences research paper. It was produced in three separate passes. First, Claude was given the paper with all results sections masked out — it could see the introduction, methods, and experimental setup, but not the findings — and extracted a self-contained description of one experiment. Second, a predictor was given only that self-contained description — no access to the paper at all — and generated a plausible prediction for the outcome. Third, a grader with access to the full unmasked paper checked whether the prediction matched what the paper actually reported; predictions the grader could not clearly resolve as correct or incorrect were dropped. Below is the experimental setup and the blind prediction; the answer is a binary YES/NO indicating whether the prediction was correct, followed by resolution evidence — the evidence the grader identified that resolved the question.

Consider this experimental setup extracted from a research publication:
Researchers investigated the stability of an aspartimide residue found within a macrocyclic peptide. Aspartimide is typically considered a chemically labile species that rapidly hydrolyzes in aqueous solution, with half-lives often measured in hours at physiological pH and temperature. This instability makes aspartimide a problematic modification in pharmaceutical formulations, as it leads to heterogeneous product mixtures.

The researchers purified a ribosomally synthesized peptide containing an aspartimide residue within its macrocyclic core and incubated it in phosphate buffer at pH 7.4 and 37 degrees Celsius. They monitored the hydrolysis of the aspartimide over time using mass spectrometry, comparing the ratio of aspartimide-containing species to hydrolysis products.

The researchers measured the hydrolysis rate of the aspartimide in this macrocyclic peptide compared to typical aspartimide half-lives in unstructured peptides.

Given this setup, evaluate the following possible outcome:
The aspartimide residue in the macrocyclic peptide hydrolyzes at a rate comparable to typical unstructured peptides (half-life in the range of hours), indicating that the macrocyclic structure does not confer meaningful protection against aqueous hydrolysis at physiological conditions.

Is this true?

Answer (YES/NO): NO